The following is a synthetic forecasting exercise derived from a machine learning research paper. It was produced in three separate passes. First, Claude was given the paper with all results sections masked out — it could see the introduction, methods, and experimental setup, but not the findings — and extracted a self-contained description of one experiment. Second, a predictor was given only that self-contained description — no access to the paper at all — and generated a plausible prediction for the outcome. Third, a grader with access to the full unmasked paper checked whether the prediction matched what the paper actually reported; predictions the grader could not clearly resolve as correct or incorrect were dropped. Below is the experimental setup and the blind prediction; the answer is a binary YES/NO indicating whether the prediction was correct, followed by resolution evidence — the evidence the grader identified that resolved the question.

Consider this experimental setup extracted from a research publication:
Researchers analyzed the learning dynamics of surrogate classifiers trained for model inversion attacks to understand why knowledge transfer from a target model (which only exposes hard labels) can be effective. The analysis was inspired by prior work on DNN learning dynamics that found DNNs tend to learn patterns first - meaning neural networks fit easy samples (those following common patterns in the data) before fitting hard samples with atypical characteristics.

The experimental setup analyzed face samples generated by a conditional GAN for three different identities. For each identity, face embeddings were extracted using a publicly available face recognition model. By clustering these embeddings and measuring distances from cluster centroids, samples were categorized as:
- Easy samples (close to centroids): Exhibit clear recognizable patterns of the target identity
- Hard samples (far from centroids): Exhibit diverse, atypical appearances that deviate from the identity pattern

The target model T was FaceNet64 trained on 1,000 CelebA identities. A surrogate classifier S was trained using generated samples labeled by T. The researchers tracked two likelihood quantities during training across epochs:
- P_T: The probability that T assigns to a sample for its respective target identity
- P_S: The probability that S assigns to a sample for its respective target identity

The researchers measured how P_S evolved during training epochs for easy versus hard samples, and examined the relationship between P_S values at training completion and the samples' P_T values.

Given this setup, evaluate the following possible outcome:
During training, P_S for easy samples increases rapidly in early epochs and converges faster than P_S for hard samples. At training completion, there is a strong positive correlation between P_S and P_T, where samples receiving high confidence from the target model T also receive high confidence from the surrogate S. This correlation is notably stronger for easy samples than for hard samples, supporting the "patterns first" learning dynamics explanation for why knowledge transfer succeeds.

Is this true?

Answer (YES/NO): YES